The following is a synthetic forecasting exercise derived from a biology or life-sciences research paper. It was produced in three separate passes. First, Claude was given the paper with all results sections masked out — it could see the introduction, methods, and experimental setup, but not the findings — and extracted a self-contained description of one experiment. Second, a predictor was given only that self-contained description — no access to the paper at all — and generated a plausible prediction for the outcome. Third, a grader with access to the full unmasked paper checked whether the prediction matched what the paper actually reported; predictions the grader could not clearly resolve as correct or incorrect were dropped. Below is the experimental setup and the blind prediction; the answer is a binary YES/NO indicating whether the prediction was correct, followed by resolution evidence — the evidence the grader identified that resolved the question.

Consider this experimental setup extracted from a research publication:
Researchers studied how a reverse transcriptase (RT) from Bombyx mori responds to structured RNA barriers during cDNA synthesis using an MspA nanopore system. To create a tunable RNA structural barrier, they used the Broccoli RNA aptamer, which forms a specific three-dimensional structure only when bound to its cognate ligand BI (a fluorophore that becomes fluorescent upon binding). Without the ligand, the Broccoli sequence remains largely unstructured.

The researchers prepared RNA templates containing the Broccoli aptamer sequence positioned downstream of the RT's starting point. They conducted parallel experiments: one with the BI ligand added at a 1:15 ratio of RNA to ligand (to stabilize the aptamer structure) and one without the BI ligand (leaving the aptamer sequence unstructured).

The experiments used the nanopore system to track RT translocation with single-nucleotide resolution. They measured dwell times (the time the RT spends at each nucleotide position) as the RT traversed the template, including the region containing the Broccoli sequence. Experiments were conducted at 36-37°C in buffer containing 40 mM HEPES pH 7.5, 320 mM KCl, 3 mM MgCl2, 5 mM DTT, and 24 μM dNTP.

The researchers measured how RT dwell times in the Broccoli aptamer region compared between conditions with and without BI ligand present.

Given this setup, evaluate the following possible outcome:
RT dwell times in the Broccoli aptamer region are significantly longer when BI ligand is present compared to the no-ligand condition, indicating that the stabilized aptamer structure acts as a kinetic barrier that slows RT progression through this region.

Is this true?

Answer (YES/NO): NO